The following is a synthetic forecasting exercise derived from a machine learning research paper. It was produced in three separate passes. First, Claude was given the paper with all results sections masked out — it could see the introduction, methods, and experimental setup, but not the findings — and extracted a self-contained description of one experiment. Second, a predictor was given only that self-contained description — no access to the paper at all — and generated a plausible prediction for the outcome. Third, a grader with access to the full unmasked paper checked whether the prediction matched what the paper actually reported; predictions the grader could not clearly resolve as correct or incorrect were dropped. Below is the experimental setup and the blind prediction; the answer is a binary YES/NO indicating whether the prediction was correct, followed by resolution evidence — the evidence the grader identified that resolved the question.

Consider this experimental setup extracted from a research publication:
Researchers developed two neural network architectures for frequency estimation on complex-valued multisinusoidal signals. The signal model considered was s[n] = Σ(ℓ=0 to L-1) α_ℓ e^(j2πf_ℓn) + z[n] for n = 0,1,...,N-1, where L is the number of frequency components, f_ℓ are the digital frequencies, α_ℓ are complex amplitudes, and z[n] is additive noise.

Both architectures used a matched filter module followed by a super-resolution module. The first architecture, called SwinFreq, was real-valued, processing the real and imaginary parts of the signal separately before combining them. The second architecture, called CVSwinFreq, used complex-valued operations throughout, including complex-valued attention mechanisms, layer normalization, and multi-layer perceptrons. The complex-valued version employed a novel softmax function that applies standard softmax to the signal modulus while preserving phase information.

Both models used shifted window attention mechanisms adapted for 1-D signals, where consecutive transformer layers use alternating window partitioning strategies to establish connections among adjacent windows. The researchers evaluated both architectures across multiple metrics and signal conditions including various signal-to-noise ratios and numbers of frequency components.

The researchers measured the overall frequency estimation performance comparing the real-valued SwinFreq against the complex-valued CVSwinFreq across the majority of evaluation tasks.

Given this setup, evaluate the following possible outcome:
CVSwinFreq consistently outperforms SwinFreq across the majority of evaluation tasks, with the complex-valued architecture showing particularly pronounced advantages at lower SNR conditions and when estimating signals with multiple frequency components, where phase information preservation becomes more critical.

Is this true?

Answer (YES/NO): NO